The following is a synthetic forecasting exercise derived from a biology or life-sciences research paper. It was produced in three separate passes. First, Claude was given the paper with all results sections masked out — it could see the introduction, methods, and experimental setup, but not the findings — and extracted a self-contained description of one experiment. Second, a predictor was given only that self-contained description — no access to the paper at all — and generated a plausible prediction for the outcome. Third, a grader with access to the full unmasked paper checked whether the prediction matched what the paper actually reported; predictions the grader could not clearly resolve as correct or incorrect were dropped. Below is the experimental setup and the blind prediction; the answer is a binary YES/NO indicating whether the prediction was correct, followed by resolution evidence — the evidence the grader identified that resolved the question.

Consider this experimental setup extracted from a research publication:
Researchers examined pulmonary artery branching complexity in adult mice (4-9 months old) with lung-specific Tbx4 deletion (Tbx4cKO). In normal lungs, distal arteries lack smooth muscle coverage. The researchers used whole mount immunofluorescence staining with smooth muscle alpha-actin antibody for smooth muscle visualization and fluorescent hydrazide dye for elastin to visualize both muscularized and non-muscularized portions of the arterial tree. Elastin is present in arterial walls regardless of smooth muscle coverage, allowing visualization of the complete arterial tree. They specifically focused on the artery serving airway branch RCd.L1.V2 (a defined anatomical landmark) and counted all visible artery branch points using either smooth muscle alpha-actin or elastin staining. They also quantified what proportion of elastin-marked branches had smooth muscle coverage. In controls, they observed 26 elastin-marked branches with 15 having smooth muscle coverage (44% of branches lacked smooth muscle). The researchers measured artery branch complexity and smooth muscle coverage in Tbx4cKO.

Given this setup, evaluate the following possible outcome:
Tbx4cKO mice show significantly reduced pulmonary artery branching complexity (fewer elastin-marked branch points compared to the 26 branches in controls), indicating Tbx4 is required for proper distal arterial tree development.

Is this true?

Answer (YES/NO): NO